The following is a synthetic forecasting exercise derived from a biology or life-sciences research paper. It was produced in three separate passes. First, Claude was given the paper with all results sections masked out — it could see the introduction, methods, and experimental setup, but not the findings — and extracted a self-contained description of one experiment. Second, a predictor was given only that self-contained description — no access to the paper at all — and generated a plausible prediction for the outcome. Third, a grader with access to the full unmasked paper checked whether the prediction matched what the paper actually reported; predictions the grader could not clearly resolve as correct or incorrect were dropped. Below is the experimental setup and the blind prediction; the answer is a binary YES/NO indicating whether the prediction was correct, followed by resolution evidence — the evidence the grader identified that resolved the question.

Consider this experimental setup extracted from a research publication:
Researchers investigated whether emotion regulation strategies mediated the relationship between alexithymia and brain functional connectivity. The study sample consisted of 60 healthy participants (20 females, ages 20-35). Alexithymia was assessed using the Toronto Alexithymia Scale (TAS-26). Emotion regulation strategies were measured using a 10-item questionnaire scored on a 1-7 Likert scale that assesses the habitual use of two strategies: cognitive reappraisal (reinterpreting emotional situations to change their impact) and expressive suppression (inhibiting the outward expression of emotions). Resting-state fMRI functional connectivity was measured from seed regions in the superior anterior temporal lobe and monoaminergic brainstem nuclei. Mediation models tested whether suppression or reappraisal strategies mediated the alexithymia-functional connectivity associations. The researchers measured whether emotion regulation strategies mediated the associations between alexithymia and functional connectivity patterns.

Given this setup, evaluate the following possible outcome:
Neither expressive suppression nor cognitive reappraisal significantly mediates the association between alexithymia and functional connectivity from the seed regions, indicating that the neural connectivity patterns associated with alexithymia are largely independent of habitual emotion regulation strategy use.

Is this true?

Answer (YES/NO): YES